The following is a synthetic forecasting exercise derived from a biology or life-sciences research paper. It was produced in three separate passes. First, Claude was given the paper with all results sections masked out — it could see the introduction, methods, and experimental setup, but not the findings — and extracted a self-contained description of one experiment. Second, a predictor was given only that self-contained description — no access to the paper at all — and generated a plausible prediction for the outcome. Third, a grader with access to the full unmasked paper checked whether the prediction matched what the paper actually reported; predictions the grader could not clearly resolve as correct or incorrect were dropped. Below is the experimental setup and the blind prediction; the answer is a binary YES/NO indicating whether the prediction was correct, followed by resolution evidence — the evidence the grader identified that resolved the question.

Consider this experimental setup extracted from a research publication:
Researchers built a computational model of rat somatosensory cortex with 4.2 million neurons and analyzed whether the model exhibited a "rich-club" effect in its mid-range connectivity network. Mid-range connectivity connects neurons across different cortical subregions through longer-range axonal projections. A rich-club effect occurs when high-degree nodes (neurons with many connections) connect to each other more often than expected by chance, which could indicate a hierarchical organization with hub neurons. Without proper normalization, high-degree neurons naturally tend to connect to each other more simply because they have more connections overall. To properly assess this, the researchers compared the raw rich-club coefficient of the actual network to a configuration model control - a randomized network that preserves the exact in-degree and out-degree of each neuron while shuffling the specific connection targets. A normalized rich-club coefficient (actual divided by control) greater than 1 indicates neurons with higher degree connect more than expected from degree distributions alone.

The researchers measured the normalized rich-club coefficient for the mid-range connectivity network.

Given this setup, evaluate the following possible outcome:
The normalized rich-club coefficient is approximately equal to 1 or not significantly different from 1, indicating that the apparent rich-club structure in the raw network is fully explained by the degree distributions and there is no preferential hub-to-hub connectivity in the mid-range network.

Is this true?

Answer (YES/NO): YES